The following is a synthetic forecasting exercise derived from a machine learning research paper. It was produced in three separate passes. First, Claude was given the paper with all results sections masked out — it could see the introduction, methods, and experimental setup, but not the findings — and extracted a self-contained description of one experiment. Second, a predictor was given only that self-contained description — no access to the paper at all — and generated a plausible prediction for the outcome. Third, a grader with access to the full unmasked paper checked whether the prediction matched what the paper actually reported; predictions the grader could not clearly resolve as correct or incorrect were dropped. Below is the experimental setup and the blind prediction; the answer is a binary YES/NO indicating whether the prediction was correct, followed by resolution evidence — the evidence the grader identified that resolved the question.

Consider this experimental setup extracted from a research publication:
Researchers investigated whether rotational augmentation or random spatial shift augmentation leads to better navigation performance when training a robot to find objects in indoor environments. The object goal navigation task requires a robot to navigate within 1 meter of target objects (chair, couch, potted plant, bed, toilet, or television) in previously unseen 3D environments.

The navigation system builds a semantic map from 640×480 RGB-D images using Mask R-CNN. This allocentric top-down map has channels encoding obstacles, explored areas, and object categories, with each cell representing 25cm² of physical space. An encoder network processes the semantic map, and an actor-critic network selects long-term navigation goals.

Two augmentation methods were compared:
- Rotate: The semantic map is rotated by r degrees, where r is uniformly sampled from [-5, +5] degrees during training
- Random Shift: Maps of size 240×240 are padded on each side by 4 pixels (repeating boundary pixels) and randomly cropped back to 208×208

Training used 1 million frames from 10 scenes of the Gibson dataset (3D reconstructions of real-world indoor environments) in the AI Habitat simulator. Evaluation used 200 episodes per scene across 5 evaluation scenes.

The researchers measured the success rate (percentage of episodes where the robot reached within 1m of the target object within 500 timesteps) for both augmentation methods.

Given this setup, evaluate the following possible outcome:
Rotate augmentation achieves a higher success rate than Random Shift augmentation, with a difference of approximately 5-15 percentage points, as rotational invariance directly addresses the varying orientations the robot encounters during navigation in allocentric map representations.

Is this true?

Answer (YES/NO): NO